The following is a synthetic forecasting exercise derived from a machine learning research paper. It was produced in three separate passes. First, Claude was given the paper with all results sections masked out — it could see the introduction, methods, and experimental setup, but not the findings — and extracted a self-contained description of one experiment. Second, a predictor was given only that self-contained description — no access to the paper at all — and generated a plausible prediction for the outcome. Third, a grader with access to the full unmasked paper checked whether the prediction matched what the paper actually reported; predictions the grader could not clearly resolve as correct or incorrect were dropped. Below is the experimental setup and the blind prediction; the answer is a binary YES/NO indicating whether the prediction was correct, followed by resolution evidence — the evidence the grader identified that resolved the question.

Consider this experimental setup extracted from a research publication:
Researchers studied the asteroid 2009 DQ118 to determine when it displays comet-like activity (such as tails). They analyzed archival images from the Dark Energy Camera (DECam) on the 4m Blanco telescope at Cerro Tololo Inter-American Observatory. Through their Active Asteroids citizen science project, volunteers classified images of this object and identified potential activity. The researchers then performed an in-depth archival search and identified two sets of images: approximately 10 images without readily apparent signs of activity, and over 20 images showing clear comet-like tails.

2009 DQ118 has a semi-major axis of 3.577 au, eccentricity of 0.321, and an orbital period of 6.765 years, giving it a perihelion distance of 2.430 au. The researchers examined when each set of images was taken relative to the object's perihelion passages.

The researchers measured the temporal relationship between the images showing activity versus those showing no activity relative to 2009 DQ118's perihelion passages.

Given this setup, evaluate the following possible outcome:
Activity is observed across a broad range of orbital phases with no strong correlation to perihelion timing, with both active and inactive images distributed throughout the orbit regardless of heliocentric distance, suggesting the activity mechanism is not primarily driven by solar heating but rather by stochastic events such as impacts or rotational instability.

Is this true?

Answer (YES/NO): NO